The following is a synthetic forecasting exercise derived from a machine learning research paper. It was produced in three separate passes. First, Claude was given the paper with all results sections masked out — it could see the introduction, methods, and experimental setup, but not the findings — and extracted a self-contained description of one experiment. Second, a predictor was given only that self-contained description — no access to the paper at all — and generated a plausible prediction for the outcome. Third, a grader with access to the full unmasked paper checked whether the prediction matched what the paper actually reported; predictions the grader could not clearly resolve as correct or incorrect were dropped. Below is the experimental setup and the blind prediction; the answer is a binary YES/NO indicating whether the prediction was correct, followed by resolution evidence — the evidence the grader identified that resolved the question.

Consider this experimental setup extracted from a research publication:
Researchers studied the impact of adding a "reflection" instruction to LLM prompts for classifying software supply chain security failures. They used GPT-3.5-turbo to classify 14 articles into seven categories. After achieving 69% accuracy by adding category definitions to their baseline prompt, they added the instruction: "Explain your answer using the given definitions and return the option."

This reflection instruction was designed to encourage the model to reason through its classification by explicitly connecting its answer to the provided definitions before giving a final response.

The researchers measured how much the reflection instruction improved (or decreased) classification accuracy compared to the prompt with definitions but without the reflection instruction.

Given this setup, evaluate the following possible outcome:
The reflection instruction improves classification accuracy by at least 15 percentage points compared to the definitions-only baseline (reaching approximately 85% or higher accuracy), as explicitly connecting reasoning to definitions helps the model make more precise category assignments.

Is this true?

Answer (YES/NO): NO